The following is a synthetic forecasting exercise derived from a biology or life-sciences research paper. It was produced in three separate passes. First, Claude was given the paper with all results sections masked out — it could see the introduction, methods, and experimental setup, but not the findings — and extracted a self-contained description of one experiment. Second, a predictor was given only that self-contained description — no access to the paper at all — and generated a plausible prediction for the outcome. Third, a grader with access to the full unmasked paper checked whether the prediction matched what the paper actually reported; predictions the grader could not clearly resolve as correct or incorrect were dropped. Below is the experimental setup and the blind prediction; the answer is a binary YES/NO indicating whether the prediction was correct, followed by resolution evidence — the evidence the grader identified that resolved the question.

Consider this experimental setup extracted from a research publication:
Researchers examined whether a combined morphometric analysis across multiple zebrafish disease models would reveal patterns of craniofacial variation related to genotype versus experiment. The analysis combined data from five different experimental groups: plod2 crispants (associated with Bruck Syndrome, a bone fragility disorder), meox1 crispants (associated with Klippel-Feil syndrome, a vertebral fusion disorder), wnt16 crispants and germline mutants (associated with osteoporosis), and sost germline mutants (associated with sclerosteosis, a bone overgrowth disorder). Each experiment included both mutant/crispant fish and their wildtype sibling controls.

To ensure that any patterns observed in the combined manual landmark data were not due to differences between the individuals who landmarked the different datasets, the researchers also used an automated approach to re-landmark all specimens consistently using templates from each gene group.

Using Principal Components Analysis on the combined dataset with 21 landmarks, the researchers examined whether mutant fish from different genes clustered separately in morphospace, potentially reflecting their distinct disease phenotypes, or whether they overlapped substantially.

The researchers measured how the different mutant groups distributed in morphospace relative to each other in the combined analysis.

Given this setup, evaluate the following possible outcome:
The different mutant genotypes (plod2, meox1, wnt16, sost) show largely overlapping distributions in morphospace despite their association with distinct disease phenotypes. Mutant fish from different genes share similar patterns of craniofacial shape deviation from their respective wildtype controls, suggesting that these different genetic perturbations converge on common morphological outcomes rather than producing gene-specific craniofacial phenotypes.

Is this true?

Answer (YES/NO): NO